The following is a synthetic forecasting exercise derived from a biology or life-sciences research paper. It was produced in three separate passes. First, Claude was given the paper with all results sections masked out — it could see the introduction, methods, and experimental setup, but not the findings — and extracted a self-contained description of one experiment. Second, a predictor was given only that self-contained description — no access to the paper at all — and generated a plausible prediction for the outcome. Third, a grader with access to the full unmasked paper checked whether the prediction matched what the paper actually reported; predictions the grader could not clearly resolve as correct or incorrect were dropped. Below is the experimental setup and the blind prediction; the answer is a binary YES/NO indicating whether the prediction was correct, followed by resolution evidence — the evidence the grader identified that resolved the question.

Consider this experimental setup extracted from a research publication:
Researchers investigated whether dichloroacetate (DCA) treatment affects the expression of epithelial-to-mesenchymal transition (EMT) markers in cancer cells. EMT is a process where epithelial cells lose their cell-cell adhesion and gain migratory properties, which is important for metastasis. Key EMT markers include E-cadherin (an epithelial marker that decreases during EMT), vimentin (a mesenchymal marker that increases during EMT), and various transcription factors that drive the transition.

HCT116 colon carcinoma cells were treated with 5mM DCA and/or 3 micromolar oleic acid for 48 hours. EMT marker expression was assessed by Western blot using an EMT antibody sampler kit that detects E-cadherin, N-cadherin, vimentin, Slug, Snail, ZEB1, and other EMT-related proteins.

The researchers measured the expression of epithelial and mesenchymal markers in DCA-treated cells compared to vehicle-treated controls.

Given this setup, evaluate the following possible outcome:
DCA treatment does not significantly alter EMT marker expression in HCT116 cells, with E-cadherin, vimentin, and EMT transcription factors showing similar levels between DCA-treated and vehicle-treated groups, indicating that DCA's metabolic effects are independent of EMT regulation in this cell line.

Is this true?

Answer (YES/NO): NO